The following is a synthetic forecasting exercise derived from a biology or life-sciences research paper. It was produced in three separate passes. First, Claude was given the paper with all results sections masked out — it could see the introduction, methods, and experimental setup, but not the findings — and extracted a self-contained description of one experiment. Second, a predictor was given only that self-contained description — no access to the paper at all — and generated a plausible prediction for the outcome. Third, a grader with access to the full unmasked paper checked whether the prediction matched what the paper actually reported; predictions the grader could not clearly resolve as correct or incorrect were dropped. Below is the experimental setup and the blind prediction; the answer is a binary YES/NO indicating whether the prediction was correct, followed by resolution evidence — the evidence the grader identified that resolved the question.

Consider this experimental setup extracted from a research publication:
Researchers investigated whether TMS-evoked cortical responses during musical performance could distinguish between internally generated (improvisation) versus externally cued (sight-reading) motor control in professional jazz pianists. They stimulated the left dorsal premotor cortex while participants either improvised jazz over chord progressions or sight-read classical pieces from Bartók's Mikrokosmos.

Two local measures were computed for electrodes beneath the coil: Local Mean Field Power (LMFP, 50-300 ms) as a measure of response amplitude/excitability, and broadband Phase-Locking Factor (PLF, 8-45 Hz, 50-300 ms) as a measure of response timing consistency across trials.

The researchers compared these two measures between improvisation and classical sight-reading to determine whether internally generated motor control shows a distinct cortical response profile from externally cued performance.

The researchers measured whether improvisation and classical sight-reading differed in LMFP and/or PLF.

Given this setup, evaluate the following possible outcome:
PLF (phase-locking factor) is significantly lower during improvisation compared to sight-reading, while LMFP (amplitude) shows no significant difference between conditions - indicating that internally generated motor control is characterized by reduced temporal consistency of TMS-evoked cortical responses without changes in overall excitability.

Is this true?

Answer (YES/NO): NO